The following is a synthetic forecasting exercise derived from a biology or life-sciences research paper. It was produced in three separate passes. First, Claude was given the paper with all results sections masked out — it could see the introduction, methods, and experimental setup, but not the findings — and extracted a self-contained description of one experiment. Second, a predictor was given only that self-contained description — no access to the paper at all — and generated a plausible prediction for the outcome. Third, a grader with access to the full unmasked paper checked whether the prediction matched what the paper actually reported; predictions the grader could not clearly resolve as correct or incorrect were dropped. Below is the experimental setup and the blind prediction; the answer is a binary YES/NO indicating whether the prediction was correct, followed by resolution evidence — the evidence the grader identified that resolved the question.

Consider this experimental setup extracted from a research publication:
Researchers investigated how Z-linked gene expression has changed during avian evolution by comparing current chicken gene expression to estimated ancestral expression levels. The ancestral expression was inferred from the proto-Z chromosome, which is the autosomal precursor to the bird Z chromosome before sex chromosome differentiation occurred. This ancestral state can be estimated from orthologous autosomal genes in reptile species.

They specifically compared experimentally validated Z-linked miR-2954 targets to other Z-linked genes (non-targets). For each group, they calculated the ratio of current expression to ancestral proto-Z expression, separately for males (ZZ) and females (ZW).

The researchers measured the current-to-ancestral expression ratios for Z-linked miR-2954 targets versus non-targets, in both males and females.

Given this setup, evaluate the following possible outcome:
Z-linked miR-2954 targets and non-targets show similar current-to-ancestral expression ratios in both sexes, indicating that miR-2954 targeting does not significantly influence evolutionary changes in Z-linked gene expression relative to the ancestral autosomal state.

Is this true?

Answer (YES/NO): NO